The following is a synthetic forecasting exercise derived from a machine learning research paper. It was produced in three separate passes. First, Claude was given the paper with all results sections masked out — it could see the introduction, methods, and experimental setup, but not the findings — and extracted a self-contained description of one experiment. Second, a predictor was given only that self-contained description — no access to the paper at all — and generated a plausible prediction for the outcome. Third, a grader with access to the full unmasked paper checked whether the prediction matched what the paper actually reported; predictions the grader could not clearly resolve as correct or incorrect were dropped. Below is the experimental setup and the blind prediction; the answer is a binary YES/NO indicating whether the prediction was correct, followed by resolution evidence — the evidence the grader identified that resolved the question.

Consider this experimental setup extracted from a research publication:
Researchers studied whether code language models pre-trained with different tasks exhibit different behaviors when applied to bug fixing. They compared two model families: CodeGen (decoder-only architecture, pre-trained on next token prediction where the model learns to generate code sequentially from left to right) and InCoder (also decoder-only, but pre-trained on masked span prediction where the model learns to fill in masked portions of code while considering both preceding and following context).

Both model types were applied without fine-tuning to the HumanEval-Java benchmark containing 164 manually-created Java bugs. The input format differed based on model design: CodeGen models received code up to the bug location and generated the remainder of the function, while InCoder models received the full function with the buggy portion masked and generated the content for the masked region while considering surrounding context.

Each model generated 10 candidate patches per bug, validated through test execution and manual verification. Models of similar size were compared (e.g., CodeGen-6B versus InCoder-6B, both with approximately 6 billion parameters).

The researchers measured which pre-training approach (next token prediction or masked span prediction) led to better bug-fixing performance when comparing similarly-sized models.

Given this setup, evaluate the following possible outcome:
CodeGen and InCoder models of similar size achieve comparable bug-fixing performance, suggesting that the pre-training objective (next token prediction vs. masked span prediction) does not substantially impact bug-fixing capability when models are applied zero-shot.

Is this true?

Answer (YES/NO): NO